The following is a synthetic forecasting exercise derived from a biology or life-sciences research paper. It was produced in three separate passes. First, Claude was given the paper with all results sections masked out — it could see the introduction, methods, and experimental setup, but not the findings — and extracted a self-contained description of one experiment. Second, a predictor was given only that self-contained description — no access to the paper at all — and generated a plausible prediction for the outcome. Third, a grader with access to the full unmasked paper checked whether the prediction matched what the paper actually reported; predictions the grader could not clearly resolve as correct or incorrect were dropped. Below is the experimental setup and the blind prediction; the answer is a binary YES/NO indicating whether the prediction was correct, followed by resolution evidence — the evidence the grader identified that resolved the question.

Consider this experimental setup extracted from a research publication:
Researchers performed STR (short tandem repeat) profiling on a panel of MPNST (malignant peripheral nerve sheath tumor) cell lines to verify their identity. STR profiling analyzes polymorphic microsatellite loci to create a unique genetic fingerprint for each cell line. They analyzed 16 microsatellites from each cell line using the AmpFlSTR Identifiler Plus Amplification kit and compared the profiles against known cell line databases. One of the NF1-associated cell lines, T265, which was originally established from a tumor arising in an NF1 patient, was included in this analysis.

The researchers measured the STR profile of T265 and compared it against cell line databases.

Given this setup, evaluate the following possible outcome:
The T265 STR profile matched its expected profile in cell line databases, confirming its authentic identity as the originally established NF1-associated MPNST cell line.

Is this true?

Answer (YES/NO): NO